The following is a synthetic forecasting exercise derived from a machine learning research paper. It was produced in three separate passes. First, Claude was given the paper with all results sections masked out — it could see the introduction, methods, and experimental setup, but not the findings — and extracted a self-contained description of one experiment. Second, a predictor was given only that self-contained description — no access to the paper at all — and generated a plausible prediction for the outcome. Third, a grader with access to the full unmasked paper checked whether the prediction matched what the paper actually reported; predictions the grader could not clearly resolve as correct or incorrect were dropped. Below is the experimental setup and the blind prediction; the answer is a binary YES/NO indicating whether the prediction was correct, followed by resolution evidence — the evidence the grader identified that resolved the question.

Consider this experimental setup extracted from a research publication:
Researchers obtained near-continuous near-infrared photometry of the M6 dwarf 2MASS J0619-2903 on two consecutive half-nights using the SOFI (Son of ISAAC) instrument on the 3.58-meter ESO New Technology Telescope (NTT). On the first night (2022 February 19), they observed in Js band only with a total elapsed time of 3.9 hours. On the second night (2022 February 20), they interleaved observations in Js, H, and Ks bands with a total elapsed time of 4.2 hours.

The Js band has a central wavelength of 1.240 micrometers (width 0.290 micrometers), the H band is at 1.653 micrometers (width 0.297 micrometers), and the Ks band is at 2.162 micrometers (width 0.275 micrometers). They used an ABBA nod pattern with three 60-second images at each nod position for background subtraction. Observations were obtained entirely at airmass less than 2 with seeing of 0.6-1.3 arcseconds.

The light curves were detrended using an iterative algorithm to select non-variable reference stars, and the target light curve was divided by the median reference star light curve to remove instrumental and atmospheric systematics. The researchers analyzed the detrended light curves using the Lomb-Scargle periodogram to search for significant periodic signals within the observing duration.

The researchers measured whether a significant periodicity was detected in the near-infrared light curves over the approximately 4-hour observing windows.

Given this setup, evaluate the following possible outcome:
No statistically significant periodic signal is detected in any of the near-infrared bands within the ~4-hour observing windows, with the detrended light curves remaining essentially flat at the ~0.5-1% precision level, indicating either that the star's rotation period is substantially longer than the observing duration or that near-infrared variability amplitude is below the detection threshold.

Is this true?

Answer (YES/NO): NO